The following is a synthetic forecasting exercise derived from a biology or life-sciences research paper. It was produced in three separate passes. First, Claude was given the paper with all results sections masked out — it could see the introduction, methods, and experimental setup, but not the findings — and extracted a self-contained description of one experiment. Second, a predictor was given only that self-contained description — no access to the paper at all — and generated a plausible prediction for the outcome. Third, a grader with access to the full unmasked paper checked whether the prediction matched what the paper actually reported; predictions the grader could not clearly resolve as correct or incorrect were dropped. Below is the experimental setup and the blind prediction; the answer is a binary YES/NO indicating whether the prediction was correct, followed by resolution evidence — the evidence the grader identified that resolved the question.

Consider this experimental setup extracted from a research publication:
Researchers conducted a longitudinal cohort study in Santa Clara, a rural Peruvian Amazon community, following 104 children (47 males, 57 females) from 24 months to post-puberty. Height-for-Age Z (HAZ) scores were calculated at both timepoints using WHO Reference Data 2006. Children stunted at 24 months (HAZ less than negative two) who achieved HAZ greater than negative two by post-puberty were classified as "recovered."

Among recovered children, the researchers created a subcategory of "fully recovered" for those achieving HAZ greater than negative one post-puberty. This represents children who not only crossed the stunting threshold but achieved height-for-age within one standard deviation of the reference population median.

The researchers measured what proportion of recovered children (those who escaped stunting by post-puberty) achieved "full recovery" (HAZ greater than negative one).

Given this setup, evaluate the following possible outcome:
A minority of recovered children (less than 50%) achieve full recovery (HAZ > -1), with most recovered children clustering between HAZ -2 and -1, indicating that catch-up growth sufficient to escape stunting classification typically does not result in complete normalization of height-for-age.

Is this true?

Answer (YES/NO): YES